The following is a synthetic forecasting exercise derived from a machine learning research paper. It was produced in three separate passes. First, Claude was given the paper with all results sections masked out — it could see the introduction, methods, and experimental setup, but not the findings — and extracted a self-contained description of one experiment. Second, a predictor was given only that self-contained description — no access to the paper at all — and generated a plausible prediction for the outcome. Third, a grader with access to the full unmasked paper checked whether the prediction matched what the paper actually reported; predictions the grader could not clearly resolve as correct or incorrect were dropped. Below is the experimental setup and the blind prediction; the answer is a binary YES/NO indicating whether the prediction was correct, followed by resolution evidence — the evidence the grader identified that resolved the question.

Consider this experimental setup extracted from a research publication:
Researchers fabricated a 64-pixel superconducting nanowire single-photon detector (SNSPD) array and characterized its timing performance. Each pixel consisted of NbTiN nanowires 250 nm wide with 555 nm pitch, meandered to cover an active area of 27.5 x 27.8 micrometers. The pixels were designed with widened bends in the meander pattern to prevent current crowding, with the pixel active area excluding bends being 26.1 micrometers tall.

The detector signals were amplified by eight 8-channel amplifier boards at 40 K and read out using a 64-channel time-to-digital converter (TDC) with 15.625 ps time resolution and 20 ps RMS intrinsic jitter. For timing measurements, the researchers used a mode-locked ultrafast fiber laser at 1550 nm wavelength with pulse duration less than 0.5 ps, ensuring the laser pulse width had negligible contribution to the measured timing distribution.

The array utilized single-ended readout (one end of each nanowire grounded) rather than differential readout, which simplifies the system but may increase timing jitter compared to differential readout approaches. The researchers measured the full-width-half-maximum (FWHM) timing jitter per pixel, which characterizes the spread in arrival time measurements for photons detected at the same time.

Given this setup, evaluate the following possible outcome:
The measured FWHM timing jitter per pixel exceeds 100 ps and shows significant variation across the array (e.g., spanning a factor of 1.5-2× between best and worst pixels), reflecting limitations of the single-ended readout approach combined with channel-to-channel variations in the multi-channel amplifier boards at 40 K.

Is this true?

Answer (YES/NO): NO